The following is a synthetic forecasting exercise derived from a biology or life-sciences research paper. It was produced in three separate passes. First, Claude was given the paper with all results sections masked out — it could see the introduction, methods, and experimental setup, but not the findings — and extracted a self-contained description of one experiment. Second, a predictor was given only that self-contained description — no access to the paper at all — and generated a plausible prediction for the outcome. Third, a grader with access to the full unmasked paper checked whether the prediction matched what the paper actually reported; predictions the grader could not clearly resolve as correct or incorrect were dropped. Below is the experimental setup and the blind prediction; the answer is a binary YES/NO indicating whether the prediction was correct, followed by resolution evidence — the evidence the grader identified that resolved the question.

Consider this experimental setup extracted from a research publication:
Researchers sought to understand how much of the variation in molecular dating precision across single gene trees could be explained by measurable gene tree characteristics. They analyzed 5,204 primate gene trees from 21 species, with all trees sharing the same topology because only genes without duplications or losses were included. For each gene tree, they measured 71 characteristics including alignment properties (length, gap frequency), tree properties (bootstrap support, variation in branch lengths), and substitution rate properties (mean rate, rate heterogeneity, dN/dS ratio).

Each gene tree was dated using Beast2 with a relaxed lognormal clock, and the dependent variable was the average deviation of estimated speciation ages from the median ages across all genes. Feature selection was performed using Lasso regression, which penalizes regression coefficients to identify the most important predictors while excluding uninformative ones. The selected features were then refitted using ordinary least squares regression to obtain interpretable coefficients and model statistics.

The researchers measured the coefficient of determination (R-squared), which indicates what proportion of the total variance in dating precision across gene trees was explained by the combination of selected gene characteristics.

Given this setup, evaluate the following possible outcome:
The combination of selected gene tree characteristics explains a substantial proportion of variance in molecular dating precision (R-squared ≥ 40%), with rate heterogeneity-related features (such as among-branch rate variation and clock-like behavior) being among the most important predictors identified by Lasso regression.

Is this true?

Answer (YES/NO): NO